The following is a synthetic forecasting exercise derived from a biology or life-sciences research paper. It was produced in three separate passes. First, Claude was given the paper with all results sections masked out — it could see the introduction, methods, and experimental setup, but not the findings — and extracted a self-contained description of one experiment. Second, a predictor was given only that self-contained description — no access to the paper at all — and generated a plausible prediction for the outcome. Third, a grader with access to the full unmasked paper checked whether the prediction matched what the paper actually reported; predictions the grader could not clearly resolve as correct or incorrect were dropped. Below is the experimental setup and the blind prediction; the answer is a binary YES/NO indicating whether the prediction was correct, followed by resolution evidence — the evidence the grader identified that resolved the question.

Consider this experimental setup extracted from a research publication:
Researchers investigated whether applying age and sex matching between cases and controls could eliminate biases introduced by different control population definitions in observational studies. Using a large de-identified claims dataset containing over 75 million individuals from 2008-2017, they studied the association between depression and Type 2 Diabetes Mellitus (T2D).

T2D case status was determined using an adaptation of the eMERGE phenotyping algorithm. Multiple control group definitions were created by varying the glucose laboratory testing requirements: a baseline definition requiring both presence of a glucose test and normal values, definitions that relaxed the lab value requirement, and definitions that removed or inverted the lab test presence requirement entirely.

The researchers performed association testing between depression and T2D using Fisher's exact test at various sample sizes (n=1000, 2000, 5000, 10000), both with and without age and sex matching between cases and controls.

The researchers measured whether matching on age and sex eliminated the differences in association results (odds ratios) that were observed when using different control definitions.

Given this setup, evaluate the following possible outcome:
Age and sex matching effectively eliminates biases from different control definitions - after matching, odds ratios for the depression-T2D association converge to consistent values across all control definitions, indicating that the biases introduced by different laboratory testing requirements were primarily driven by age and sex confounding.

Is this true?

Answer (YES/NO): NO